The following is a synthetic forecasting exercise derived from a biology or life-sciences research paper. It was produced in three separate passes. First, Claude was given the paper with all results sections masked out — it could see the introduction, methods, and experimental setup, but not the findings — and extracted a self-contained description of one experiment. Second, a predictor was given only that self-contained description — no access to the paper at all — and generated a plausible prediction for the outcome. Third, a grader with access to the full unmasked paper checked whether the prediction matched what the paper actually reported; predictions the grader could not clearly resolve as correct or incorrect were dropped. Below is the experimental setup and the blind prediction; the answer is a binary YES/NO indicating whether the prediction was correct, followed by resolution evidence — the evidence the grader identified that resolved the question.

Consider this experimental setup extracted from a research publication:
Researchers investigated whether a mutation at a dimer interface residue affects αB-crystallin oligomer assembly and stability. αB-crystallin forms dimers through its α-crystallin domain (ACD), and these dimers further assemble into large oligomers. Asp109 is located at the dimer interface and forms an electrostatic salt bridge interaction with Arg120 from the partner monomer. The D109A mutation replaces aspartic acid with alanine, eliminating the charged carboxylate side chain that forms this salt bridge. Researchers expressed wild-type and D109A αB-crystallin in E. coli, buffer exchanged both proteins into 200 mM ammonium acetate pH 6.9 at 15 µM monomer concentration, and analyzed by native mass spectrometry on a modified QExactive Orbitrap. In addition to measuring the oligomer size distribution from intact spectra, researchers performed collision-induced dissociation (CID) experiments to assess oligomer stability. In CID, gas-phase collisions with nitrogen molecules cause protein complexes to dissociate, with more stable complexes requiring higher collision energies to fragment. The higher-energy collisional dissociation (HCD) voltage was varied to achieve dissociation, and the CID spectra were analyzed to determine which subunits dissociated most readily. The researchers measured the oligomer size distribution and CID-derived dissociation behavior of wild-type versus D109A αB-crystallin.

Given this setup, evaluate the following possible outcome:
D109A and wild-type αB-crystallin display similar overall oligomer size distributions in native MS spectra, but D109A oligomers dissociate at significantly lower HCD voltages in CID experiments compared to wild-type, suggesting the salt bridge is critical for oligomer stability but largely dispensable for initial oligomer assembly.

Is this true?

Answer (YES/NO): NO